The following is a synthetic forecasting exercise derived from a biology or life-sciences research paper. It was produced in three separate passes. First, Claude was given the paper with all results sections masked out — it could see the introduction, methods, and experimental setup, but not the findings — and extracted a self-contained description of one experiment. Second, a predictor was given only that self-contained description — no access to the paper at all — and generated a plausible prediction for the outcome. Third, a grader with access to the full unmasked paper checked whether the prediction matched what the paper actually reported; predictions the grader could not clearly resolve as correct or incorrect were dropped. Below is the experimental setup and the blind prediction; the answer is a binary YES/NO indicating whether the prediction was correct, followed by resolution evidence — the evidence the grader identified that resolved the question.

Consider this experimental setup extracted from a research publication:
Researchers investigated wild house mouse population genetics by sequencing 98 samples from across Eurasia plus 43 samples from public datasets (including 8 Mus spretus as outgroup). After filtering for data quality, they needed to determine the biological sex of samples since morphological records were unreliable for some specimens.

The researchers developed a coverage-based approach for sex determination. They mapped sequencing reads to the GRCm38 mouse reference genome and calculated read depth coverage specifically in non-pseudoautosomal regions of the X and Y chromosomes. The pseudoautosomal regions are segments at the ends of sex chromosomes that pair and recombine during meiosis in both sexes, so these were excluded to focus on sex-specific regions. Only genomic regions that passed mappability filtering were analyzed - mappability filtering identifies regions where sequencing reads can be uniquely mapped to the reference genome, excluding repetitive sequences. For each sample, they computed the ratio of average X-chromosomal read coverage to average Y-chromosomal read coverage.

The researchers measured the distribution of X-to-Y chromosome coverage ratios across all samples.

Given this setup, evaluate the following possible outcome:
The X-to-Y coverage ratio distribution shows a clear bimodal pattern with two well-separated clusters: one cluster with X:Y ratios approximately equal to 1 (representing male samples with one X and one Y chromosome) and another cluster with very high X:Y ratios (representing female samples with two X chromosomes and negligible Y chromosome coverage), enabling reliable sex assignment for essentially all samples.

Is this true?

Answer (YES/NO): YES